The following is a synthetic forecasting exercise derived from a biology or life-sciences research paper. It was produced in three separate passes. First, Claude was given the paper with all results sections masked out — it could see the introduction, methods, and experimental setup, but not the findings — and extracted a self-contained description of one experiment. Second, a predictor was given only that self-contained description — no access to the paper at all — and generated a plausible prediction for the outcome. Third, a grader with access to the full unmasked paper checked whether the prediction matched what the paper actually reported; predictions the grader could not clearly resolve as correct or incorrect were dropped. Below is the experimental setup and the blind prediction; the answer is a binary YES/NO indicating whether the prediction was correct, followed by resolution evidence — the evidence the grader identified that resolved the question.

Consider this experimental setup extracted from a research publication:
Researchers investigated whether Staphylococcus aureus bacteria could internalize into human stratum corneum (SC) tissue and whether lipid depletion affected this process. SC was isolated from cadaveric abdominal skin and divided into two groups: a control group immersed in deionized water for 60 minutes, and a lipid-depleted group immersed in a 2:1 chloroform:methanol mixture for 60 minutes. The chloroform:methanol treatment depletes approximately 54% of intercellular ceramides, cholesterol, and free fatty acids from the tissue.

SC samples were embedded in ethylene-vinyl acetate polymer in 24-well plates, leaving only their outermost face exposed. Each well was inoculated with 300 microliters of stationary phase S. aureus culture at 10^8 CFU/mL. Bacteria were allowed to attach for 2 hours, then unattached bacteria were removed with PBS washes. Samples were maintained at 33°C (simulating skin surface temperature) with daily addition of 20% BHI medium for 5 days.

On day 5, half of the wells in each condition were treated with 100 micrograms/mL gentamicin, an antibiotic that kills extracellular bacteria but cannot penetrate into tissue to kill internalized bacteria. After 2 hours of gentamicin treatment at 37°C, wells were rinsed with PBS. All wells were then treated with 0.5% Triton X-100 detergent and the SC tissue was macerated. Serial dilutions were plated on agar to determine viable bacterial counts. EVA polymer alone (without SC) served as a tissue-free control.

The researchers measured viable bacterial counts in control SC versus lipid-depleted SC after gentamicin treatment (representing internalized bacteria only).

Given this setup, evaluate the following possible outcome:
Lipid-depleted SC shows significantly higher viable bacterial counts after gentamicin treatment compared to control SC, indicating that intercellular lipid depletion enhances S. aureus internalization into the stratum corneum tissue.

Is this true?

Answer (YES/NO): YES